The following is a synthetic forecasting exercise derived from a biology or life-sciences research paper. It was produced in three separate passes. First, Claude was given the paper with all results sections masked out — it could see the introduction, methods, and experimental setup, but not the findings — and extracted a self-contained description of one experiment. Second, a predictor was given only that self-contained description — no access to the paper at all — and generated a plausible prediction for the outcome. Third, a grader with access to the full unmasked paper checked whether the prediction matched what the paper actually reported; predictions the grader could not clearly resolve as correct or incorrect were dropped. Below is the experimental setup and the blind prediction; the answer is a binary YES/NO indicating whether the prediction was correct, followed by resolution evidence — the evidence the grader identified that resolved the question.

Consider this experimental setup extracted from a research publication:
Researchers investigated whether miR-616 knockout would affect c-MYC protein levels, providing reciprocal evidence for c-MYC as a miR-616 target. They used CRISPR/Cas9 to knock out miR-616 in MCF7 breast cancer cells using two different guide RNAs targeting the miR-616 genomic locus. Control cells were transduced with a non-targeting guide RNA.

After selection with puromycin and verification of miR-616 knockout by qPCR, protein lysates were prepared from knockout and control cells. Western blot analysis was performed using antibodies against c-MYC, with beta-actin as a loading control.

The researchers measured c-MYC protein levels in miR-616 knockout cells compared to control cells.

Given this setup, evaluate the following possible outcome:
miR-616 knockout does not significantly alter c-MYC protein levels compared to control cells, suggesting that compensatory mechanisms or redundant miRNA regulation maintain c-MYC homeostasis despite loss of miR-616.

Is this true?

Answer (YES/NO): NO